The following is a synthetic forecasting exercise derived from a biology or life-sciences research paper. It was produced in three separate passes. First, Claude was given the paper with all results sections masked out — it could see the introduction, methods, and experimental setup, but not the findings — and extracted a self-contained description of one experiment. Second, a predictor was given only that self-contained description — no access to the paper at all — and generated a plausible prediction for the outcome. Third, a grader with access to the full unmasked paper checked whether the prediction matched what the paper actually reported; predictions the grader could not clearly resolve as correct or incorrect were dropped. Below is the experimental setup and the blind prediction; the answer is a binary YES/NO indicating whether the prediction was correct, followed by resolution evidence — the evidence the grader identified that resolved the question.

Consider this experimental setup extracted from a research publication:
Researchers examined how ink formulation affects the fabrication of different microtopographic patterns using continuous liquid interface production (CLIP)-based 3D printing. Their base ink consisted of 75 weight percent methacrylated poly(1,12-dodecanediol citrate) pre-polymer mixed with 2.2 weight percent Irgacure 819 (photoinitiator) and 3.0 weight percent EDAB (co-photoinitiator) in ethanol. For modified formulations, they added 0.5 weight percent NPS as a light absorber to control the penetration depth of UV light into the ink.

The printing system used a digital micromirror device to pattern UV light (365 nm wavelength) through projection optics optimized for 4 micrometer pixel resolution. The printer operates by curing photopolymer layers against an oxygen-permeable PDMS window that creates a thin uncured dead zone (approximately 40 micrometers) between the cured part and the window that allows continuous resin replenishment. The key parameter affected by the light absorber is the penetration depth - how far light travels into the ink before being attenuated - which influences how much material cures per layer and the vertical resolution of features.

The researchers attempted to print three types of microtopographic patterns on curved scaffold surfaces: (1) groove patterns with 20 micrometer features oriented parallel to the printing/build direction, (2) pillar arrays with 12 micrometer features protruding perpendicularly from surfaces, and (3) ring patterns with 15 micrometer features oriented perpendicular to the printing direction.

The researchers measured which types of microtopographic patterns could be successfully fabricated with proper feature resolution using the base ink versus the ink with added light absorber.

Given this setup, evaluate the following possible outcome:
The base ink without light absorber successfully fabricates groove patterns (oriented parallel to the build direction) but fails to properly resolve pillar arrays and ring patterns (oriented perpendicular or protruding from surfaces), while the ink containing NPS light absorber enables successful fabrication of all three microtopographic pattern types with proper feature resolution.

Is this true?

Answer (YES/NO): YES